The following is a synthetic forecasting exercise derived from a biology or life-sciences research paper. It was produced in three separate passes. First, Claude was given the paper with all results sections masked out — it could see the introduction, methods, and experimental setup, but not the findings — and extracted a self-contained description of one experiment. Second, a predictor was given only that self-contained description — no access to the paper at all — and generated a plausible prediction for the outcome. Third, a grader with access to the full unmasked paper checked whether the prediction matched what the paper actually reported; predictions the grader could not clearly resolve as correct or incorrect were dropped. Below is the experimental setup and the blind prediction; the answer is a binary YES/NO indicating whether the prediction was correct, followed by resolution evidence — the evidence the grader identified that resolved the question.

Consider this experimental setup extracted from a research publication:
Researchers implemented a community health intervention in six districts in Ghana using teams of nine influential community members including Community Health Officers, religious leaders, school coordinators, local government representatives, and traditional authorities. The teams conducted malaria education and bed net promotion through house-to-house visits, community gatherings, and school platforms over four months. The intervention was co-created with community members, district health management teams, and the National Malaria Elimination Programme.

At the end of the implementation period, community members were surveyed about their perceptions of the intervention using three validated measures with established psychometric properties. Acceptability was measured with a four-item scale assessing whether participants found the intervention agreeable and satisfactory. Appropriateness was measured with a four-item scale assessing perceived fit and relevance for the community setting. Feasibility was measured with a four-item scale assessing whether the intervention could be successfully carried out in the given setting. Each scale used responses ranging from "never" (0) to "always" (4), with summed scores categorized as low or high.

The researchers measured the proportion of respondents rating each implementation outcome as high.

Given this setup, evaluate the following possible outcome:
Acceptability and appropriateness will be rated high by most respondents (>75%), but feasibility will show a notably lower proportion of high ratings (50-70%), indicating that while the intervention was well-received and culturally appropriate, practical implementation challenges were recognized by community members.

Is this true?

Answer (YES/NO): NO